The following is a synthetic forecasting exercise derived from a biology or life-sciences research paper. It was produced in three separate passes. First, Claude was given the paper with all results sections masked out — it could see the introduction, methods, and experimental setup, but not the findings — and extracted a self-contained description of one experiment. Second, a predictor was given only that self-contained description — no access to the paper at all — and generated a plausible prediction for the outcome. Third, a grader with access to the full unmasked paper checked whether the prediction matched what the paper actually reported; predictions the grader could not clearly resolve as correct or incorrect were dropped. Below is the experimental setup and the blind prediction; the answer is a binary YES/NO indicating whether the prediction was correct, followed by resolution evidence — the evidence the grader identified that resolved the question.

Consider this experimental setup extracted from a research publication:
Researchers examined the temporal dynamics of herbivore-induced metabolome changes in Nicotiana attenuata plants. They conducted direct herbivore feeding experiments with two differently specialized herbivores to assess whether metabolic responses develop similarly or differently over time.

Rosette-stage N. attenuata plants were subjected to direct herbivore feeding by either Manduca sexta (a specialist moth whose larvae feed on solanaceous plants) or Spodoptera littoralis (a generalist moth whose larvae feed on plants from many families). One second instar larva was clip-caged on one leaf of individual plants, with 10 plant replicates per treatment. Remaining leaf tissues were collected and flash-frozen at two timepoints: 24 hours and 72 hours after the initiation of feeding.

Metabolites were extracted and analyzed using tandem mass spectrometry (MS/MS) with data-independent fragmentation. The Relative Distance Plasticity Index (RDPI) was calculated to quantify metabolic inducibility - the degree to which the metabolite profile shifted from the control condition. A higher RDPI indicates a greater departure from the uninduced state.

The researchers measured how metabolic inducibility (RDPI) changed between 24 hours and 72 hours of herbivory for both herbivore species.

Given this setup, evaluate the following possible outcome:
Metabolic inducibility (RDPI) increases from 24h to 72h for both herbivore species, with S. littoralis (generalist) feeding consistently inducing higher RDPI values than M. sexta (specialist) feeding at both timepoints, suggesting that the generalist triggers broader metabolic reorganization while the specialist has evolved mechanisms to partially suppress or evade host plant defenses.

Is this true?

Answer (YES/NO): NO